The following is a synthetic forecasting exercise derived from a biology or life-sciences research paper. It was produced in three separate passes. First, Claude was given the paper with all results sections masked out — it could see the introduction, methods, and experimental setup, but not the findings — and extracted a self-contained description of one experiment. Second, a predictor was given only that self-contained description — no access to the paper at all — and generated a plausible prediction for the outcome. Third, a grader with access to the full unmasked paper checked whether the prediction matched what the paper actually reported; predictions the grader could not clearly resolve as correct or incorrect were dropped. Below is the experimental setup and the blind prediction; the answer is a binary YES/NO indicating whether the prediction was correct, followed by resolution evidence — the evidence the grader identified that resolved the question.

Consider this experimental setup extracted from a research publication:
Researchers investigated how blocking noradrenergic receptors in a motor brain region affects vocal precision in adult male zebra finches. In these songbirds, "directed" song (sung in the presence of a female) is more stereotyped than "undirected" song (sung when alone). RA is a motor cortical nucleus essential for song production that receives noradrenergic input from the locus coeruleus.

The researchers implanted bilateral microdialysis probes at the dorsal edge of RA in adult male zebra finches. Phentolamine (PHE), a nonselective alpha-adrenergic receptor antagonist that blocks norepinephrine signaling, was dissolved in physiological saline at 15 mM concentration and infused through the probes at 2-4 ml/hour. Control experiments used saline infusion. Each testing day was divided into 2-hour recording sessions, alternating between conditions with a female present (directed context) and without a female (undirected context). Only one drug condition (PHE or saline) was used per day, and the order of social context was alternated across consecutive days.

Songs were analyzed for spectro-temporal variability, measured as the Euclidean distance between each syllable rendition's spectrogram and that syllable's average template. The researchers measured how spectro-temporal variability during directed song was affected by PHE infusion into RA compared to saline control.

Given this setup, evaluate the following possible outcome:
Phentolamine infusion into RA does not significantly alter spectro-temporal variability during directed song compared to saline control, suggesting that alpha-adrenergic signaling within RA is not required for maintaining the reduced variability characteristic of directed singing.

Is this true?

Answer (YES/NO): NO